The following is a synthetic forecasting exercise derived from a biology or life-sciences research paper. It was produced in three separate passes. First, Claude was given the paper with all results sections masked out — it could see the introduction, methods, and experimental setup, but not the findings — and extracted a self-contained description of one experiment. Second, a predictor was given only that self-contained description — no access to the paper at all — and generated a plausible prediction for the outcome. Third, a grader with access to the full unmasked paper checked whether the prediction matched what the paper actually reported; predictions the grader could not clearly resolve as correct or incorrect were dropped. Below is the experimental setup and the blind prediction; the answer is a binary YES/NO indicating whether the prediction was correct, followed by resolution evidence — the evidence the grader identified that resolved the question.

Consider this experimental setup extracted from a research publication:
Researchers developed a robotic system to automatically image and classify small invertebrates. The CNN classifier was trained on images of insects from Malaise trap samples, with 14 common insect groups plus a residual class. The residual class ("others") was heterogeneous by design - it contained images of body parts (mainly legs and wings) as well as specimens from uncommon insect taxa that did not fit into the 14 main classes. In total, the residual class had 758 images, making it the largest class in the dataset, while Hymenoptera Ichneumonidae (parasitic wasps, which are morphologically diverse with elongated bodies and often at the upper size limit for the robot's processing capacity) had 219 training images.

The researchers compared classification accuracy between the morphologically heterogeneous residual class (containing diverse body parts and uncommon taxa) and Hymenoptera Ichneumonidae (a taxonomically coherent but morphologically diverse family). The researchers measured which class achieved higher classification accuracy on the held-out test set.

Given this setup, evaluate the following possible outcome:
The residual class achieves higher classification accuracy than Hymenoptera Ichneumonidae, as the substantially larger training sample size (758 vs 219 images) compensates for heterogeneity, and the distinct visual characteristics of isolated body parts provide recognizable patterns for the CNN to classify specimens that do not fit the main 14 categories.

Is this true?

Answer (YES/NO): YES